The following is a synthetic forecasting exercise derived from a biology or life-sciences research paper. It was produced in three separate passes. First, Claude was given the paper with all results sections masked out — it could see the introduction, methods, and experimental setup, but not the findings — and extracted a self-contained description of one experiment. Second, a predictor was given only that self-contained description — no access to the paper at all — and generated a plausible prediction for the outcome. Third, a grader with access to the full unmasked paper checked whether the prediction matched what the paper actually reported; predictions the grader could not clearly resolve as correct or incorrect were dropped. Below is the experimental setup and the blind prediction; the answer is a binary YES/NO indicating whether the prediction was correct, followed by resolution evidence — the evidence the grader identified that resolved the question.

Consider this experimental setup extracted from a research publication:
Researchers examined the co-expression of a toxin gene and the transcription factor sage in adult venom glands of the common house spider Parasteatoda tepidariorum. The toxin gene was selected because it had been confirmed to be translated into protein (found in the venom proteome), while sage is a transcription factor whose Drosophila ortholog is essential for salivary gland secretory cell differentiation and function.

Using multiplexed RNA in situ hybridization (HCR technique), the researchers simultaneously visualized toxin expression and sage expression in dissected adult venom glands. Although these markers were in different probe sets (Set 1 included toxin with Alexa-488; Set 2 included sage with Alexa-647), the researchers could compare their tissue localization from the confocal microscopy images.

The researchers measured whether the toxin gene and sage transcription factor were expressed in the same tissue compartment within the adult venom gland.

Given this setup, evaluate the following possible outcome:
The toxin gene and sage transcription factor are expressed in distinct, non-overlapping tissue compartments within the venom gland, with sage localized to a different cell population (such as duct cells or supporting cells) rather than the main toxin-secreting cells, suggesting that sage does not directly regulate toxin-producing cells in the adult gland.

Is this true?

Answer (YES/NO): NO